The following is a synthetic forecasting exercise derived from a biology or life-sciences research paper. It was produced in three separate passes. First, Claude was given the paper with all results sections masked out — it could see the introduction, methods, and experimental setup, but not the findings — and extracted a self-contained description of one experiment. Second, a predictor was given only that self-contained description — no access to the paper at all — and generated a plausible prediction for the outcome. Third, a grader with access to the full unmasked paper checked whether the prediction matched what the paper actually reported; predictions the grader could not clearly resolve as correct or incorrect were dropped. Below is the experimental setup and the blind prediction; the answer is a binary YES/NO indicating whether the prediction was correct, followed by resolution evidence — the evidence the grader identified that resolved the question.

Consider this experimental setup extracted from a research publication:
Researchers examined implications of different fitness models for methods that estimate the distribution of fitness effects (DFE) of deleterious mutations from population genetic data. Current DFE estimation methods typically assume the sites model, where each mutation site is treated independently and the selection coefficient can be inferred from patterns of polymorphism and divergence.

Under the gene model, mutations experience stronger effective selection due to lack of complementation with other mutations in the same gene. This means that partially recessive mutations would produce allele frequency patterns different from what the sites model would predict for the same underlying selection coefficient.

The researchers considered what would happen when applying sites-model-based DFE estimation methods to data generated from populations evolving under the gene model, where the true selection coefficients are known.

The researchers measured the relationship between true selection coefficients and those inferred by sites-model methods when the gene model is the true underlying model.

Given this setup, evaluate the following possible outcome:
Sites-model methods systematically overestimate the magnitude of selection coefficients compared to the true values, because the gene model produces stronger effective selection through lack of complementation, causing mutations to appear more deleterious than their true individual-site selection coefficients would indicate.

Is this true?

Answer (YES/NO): YES